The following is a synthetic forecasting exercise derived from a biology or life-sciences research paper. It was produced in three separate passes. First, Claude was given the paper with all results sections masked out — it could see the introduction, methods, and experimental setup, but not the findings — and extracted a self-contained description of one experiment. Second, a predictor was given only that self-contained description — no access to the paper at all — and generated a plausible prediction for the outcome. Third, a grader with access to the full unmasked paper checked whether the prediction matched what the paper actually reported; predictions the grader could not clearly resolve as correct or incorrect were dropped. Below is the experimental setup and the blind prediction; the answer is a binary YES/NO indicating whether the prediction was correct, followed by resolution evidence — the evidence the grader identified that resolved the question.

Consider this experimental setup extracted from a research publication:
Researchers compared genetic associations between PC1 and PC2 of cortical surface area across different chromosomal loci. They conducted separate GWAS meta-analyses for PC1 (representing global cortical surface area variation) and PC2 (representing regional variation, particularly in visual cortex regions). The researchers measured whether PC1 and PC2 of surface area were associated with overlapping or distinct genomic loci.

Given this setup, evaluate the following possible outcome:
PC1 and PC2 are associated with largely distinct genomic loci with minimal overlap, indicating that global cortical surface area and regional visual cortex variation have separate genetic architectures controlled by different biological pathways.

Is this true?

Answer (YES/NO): YES